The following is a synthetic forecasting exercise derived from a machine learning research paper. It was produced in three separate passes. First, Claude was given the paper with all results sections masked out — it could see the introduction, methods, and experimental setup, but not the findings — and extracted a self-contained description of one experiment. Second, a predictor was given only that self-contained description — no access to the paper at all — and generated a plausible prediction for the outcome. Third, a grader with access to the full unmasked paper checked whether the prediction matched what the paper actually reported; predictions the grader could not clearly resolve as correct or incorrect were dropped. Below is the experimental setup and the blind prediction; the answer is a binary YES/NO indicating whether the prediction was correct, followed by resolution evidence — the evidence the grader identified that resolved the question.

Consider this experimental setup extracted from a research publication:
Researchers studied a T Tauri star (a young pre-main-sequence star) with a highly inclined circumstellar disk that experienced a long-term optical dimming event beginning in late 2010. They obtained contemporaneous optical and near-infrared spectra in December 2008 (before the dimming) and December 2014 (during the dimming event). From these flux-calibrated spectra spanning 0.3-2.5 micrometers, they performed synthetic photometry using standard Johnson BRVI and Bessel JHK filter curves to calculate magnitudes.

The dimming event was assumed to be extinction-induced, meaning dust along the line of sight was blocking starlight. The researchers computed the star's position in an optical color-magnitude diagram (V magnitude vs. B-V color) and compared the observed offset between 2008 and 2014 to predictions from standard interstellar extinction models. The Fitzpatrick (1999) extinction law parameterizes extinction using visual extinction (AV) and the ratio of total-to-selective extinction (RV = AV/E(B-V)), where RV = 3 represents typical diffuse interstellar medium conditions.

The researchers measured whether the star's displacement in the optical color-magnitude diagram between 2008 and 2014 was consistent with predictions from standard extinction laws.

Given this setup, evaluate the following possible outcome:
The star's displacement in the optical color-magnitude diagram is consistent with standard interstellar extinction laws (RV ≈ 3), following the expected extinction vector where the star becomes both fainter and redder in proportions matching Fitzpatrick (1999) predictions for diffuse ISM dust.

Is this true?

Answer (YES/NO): YES